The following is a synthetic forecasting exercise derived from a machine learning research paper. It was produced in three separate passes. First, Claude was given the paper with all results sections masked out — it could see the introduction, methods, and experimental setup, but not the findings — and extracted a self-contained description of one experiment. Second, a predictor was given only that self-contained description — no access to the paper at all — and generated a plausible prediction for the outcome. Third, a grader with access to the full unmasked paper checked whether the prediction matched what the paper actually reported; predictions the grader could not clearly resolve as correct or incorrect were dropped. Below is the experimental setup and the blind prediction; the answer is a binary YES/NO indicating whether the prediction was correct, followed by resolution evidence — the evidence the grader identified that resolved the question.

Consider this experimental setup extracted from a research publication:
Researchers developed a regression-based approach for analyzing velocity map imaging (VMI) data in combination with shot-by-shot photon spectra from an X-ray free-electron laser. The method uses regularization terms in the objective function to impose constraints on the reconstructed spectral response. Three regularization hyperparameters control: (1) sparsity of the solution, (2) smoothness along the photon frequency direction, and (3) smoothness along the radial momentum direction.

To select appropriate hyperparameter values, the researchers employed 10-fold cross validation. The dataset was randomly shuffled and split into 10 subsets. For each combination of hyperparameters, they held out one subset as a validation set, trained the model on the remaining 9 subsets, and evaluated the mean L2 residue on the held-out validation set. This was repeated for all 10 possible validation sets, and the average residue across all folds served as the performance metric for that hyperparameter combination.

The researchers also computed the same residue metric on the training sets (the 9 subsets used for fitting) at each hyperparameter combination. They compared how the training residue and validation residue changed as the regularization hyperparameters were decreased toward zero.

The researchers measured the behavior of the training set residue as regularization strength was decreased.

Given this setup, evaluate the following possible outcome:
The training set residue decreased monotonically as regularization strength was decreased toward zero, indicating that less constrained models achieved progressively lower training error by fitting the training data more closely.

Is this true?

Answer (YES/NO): NO